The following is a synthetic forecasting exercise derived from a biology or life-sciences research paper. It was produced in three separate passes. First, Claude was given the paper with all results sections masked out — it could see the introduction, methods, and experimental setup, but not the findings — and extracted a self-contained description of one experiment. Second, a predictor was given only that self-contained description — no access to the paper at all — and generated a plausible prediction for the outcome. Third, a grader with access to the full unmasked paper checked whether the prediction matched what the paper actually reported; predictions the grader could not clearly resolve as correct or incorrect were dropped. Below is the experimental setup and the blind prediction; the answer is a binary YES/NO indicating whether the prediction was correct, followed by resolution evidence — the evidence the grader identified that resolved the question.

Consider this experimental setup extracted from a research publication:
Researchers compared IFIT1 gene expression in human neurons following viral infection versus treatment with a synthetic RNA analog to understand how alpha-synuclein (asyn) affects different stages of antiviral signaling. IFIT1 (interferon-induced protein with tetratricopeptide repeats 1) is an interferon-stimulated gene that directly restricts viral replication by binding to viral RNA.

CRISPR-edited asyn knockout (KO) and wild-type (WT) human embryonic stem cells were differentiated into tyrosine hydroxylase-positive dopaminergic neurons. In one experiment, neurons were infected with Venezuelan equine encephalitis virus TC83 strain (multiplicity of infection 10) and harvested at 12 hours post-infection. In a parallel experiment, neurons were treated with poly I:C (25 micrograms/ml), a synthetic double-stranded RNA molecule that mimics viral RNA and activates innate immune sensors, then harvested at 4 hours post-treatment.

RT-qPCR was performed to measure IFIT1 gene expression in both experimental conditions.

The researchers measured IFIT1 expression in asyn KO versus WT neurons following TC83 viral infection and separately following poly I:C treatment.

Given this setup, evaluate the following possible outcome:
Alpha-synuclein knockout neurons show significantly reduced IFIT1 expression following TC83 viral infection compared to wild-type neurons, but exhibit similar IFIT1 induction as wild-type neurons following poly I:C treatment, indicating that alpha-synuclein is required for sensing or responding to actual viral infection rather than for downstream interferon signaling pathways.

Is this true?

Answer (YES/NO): NO